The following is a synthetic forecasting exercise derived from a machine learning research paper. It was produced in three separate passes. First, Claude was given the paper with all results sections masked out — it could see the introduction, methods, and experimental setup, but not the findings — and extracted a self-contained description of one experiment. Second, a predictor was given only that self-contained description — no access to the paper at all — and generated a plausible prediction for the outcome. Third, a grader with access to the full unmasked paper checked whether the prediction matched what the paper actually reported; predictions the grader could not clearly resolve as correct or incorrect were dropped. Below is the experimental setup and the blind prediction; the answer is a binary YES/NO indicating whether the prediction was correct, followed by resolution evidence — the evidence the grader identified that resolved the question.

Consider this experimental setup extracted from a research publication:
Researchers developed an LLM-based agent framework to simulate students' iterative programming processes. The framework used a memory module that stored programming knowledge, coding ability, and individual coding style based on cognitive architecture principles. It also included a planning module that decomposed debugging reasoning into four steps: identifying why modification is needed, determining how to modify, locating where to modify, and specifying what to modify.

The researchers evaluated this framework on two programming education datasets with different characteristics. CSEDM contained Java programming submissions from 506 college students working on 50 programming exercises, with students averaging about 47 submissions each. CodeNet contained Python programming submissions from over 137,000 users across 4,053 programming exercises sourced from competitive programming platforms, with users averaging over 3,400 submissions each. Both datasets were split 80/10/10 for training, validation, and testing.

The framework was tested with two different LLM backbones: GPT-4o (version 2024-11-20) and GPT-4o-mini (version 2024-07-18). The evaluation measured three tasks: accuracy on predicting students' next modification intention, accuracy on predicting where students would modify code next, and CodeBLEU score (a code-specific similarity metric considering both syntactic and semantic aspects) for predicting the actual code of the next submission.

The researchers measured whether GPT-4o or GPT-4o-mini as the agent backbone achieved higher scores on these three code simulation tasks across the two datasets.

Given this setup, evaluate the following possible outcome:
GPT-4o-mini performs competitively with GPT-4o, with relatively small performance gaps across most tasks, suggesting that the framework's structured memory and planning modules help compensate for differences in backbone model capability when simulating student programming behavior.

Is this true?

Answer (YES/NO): NO